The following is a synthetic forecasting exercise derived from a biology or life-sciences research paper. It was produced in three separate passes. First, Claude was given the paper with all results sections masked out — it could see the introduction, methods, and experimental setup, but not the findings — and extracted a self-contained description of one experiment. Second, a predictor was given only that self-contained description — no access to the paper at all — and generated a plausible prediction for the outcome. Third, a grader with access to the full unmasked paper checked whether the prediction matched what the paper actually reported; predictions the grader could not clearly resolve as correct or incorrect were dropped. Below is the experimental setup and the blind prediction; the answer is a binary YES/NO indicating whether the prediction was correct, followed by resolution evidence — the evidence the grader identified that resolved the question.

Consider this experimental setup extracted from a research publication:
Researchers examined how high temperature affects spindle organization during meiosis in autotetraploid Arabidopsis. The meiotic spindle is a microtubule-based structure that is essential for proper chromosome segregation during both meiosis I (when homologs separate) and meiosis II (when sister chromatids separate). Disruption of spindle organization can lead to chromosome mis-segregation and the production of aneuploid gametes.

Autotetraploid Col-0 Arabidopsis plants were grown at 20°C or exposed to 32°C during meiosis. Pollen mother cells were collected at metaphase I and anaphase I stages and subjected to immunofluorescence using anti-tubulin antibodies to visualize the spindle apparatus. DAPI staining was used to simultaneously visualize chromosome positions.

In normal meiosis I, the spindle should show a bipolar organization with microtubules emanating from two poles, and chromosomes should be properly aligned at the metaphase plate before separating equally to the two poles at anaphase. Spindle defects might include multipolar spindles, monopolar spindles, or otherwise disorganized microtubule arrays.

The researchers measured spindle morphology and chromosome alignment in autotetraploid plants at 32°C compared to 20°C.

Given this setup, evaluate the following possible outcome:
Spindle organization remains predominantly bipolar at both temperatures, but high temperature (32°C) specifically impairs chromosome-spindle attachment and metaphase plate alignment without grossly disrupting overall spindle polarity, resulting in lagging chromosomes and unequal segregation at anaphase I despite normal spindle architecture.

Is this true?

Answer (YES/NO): NO